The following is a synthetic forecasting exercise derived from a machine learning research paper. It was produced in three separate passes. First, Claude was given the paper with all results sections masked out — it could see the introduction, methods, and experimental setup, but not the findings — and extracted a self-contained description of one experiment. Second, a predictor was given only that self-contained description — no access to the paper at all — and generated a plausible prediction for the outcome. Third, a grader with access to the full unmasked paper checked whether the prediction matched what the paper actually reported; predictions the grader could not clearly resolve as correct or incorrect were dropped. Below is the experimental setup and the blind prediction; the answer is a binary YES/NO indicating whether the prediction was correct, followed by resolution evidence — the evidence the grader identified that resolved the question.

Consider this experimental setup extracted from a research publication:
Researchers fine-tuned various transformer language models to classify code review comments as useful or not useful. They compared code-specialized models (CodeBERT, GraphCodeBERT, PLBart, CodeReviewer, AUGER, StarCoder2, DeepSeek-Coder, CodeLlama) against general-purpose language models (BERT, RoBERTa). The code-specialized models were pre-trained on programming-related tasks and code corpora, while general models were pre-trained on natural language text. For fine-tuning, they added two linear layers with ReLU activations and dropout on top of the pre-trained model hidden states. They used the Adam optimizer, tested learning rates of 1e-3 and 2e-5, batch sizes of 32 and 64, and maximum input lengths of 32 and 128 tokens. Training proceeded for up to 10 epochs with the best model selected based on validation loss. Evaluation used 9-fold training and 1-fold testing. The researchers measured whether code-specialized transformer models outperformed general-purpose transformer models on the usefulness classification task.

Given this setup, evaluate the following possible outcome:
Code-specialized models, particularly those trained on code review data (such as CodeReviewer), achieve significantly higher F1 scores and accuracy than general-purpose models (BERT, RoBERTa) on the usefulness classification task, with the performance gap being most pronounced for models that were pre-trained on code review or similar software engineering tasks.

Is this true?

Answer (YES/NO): NO